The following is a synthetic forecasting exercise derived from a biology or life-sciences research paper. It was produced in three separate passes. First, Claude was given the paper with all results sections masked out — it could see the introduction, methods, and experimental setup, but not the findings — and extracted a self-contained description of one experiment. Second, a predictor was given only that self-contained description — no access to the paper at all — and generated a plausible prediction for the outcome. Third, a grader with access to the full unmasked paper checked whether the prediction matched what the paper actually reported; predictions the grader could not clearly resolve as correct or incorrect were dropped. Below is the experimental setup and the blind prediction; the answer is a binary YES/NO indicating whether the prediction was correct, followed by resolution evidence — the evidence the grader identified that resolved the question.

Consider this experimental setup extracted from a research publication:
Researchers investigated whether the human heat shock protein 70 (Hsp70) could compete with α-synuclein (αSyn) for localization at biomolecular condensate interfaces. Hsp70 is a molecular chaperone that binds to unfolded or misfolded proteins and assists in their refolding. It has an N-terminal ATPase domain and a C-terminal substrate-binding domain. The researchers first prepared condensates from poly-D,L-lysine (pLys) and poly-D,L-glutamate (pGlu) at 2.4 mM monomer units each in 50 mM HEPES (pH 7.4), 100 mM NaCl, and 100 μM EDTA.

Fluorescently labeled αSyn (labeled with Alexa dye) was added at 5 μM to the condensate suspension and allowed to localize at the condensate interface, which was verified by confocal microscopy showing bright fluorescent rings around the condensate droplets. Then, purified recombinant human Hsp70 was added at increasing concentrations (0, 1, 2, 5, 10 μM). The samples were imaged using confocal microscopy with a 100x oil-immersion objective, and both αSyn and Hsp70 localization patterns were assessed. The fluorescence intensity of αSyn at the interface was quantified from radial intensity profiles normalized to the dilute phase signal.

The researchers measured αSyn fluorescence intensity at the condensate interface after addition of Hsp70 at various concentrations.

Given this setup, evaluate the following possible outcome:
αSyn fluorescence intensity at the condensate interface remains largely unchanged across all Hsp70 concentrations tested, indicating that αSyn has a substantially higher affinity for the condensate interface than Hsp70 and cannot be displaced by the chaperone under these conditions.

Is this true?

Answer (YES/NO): NO